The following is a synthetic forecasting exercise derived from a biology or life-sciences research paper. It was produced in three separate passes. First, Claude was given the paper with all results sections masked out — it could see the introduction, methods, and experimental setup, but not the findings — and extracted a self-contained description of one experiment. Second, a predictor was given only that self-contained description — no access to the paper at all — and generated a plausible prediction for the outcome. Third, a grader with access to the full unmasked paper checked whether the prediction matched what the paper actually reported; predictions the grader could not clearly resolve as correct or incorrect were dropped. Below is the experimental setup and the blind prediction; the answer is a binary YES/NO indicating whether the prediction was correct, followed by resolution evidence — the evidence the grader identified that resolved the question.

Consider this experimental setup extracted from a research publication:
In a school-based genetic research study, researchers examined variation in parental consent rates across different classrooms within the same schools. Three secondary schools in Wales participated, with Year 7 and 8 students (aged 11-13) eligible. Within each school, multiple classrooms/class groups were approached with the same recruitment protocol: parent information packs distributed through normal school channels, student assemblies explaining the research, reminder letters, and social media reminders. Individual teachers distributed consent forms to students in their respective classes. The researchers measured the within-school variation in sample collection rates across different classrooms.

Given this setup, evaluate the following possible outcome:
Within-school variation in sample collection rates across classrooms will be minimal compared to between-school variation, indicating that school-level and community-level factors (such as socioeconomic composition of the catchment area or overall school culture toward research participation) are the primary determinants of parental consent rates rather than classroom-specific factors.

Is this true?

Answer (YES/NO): NO